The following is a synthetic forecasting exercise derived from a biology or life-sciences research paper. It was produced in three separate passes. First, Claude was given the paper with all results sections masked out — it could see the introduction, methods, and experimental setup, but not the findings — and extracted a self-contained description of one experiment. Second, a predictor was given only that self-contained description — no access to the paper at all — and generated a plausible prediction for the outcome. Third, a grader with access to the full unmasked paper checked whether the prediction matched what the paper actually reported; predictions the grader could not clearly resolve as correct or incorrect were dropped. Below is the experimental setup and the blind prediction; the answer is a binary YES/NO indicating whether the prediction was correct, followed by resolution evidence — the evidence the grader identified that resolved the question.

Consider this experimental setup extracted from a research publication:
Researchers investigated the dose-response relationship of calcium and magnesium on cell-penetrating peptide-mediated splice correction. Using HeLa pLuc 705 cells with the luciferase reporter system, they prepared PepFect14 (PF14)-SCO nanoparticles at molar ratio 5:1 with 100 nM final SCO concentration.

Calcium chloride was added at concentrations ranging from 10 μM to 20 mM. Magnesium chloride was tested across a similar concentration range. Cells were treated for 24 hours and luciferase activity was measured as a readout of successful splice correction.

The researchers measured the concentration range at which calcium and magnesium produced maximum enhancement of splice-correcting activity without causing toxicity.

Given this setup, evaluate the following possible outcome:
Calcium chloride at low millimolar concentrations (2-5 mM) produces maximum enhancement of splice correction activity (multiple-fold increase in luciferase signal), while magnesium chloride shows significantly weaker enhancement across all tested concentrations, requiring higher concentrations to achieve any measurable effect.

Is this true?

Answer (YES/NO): NO